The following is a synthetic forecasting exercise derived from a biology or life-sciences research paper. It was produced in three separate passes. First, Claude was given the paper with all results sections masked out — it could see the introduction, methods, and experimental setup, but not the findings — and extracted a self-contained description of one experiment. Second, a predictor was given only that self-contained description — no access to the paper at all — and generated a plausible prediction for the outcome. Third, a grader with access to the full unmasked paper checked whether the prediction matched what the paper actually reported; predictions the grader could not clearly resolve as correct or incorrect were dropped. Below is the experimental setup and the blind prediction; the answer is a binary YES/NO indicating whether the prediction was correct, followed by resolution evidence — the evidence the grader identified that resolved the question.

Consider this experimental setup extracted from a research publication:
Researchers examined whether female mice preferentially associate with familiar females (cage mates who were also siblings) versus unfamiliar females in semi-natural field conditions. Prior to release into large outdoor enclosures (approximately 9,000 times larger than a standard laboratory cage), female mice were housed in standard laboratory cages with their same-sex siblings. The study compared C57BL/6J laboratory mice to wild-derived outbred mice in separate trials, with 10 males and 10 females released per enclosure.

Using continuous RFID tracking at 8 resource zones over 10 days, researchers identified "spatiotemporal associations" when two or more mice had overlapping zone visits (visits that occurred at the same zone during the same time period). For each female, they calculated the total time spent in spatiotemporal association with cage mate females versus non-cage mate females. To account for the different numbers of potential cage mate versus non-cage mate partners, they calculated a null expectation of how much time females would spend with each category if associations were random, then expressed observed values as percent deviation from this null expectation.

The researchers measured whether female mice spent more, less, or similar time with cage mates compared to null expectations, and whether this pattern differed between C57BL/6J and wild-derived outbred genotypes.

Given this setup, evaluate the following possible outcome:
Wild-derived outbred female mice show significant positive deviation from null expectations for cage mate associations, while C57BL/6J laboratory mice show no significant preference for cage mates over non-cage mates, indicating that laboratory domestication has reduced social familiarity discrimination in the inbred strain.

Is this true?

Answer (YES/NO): YES